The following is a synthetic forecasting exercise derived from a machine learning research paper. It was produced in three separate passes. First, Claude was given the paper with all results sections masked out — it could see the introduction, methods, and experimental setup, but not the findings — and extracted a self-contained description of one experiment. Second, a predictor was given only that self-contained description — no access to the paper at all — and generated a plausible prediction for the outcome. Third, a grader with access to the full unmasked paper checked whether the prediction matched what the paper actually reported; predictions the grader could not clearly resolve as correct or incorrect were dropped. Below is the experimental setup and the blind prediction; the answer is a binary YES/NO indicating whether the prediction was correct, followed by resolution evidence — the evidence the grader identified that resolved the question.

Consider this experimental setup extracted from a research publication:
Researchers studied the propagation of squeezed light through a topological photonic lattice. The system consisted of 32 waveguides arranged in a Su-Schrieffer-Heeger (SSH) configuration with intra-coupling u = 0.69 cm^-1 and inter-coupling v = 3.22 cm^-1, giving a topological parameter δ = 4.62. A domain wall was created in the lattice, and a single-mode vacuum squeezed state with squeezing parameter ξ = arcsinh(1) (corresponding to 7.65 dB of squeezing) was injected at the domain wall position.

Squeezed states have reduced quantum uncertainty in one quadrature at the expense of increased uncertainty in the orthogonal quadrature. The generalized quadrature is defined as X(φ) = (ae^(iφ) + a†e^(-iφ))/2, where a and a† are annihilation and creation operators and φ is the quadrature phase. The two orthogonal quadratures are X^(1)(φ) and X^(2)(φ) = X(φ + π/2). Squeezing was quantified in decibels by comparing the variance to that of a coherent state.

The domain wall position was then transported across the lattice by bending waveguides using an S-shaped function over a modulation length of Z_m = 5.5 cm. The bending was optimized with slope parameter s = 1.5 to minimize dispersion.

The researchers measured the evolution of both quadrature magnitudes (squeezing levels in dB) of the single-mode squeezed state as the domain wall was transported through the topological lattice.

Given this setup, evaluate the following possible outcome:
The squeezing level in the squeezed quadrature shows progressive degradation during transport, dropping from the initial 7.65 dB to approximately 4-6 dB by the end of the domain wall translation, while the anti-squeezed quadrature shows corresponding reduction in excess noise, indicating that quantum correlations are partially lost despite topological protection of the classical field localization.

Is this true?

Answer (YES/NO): NO